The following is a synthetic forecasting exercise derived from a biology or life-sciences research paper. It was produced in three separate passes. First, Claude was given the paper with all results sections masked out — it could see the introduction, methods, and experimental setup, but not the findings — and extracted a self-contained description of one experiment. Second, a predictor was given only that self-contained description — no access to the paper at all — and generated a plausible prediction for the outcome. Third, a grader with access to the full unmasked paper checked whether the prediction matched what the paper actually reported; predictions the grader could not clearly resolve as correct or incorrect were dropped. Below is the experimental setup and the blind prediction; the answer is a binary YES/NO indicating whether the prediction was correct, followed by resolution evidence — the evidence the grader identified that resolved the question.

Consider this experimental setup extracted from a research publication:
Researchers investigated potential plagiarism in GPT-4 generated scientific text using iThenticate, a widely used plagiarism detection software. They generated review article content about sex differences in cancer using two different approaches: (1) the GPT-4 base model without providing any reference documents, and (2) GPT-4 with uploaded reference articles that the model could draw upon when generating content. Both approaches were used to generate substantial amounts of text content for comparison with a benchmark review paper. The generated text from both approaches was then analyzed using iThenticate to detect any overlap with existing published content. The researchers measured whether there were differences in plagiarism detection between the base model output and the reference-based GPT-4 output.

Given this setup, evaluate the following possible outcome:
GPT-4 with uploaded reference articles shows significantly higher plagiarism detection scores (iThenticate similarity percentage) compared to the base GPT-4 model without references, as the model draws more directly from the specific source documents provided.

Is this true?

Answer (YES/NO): YES